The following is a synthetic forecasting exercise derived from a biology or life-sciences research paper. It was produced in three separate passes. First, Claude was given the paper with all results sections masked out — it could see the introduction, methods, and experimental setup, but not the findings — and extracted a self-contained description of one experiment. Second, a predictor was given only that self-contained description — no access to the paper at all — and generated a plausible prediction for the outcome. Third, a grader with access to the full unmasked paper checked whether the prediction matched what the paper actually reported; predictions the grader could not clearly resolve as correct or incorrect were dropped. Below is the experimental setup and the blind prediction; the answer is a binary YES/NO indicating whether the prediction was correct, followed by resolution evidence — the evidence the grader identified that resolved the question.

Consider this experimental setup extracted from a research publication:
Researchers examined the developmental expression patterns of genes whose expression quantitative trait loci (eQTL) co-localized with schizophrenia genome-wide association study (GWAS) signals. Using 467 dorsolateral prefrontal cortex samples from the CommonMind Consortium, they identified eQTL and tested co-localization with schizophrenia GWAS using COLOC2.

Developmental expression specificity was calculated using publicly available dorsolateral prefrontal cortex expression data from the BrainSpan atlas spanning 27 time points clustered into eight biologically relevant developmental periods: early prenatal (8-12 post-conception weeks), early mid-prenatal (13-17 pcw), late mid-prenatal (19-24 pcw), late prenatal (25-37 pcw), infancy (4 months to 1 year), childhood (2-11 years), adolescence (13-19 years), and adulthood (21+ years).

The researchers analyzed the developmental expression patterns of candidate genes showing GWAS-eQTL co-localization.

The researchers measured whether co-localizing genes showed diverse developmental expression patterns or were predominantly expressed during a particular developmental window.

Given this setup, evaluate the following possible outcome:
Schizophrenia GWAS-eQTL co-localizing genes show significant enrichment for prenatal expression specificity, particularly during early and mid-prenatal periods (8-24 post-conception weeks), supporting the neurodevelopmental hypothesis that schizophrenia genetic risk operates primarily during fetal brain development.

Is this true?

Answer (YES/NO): NO